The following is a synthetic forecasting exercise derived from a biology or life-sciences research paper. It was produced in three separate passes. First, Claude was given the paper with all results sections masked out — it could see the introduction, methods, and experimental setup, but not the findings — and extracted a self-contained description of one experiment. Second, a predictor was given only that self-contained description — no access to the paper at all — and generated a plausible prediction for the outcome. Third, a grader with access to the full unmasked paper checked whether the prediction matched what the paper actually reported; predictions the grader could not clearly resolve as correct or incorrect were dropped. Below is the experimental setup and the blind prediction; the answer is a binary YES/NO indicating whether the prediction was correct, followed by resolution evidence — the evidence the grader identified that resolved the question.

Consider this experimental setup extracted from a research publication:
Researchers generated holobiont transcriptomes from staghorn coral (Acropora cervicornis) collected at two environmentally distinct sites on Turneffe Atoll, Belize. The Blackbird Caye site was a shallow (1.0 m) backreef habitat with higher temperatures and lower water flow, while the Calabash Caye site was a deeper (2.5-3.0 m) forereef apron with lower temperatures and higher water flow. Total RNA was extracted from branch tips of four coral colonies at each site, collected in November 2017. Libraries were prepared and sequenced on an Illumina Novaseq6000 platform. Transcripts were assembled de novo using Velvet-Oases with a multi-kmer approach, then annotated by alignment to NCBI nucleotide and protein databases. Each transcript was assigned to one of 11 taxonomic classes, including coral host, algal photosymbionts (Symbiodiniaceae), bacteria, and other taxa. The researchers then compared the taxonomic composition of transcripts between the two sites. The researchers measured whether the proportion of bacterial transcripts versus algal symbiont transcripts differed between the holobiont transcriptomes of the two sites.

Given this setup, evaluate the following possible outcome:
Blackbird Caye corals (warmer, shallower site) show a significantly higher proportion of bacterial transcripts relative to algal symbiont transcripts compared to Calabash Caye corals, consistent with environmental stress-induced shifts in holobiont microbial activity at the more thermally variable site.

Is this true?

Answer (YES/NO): NO